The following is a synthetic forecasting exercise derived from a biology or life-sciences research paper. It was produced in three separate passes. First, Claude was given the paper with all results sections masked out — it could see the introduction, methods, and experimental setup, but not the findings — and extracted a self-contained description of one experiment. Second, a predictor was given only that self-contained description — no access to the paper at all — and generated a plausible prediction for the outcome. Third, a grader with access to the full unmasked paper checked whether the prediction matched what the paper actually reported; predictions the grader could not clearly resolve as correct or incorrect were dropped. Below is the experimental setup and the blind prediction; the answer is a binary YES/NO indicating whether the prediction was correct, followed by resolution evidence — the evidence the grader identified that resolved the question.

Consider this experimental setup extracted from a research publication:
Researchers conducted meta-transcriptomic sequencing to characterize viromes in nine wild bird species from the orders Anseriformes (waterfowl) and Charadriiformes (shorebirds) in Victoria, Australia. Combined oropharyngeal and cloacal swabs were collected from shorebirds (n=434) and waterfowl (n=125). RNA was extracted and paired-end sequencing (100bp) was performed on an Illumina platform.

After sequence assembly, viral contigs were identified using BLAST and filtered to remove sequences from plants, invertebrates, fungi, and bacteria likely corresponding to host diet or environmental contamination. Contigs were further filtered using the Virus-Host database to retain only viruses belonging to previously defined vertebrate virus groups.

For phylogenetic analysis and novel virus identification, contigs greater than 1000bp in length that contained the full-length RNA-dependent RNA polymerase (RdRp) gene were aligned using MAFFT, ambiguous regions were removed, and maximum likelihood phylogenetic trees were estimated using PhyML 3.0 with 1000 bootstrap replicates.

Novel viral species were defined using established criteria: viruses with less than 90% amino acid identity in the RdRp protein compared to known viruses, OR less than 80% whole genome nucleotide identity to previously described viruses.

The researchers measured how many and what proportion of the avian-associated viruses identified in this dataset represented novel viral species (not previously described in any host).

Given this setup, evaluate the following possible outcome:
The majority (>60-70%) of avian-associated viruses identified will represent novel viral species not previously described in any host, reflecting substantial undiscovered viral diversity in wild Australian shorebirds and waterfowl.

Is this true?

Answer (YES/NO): YES